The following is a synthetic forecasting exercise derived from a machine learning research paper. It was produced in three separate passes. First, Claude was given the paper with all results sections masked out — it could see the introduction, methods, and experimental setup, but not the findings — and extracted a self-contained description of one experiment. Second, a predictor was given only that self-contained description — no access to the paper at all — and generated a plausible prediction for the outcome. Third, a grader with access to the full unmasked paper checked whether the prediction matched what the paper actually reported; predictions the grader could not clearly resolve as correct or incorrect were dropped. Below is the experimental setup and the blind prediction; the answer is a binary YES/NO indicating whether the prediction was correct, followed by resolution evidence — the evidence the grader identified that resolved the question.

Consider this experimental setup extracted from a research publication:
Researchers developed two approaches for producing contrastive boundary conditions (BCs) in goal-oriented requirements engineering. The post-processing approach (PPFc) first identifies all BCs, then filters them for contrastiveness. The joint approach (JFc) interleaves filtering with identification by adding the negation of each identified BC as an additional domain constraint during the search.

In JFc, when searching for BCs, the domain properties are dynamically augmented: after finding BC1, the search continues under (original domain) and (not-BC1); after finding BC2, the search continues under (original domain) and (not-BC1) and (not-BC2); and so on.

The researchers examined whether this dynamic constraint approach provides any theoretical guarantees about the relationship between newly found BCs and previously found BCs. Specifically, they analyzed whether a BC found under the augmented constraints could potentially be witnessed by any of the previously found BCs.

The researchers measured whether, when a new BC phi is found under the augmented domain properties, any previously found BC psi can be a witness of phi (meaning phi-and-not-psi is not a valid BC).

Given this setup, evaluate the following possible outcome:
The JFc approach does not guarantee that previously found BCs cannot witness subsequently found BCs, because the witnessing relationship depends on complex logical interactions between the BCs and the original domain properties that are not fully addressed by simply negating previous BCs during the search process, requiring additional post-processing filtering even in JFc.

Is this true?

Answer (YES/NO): NO